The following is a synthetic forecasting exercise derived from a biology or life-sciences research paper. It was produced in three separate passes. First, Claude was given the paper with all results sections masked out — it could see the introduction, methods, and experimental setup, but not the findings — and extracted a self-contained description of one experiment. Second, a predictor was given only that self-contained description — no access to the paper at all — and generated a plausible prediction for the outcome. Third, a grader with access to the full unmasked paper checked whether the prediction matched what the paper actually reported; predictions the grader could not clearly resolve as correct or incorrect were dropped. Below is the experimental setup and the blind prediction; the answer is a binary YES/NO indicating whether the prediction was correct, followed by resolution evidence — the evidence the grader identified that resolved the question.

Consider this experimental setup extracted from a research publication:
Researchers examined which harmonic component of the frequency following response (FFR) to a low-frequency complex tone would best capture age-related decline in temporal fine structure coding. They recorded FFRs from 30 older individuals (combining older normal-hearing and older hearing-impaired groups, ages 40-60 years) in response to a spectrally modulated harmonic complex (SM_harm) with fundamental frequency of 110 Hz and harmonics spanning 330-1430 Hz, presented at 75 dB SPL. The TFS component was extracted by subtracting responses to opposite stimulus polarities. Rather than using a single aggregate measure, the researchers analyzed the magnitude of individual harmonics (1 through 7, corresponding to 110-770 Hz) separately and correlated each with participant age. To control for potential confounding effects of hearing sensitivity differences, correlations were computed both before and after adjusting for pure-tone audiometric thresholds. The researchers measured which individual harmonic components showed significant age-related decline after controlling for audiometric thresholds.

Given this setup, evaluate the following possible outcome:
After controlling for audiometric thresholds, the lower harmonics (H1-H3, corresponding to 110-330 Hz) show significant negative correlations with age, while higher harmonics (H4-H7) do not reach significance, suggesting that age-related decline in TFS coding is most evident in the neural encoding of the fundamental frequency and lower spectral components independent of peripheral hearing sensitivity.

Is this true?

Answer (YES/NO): NO